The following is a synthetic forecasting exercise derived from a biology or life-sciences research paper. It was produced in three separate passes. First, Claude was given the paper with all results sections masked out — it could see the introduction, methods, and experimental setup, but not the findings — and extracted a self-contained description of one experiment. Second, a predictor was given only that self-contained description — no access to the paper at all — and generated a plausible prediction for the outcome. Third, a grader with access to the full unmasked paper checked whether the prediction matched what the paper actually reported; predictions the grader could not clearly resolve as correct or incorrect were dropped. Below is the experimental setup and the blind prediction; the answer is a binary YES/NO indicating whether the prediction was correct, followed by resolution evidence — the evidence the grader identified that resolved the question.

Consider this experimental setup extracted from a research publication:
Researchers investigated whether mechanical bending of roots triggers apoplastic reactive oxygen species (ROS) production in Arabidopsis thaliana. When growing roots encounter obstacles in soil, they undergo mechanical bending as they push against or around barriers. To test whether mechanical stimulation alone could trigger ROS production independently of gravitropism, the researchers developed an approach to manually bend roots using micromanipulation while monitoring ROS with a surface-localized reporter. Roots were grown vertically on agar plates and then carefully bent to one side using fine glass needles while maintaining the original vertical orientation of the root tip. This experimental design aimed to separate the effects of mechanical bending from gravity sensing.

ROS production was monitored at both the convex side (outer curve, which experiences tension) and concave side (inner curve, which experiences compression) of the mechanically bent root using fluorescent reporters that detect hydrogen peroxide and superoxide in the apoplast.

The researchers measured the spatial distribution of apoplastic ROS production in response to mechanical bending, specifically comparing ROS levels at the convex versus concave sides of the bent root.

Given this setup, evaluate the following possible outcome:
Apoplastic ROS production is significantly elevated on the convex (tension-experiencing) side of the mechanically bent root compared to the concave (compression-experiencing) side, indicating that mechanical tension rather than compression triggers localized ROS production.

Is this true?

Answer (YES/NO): YES